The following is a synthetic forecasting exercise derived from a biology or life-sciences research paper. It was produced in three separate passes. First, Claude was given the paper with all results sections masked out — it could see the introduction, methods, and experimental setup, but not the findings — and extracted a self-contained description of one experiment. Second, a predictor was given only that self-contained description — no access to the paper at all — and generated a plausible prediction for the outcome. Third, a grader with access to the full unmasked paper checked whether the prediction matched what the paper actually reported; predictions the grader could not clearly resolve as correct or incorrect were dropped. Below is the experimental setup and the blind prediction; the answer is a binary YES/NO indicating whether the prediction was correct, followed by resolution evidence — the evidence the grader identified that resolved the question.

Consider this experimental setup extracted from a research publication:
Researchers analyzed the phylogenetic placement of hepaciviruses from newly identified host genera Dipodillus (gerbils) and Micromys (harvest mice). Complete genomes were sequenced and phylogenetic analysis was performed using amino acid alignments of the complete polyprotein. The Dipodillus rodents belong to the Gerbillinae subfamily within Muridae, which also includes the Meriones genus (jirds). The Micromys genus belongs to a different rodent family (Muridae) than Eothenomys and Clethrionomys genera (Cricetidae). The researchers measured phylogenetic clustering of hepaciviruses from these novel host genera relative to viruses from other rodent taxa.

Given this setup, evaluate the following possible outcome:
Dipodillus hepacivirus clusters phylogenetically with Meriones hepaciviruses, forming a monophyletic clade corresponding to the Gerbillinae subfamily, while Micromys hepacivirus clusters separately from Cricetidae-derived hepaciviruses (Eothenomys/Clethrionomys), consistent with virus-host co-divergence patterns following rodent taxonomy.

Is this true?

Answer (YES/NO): NO